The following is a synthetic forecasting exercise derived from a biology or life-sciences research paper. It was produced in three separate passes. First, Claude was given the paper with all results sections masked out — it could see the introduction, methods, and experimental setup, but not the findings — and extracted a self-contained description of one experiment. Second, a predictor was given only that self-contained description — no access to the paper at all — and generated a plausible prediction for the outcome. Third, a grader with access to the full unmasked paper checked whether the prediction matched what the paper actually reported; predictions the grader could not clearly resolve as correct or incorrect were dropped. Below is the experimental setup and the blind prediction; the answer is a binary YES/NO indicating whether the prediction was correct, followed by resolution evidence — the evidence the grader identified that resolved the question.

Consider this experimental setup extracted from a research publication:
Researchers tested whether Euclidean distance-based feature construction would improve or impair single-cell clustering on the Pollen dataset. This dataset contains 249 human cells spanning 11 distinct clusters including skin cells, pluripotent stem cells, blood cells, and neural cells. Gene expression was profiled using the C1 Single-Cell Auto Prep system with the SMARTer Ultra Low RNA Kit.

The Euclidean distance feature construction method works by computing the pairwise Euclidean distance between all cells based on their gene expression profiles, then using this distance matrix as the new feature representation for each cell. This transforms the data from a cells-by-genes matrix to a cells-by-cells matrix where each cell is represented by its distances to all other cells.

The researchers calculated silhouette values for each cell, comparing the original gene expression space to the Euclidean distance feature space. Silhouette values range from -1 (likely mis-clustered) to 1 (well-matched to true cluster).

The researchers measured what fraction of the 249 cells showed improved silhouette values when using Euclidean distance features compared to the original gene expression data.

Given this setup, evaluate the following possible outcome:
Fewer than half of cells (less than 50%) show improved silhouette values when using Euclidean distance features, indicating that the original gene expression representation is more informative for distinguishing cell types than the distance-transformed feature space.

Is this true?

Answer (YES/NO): NO